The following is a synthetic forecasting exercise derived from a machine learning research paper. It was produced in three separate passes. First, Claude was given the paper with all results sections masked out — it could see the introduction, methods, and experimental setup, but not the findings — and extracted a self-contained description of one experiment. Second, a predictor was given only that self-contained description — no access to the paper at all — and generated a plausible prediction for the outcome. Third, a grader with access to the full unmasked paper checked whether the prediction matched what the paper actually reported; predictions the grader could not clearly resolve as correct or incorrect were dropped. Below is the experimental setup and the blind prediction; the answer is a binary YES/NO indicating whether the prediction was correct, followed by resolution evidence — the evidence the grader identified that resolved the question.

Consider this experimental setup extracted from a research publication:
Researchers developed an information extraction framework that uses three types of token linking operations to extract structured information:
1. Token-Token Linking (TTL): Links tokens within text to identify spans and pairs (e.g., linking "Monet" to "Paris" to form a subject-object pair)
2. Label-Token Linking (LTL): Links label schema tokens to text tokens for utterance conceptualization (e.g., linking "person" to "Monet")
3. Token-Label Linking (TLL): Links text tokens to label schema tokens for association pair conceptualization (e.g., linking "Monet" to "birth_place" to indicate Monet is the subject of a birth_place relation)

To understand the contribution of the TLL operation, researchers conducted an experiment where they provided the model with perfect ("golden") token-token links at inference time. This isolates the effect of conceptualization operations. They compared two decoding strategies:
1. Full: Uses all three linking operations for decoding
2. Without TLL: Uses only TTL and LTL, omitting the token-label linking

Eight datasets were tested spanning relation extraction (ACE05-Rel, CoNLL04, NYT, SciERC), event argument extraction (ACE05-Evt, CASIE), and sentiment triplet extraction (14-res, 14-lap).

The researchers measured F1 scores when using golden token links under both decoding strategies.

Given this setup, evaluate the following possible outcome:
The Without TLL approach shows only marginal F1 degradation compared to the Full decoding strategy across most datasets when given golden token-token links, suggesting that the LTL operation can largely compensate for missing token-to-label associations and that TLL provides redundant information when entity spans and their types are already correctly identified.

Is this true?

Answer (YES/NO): NO